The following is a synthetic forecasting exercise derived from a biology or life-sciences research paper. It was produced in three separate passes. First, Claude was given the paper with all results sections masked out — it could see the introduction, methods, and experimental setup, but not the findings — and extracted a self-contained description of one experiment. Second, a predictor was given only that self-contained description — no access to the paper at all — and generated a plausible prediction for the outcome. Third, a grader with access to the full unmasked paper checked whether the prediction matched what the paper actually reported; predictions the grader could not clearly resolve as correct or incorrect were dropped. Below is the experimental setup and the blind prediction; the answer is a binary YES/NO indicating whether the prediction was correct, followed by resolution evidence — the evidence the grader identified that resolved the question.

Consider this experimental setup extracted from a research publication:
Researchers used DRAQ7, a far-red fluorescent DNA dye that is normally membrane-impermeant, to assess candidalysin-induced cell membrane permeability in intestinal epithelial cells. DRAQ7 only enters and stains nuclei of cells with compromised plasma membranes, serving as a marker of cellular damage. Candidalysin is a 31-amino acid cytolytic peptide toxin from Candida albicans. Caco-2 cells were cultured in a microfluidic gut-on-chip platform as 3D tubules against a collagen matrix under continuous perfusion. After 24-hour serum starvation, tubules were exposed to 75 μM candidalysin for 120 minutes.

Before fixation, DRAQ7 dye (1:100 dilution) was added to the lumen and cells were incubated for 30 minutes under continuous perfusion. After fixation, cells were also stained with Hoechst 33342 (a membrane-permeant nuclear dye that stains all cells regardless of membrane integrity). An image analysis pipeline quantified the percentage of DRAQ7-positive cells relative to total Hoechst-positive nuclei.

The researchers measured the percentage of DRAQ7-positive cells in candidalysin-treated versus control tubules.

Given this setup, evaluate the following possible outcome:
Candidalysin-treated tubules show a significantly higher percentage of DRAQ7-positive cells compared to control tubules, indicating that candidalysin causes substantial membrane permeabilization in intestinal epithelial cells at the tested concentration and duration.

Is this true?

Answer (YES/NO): YES